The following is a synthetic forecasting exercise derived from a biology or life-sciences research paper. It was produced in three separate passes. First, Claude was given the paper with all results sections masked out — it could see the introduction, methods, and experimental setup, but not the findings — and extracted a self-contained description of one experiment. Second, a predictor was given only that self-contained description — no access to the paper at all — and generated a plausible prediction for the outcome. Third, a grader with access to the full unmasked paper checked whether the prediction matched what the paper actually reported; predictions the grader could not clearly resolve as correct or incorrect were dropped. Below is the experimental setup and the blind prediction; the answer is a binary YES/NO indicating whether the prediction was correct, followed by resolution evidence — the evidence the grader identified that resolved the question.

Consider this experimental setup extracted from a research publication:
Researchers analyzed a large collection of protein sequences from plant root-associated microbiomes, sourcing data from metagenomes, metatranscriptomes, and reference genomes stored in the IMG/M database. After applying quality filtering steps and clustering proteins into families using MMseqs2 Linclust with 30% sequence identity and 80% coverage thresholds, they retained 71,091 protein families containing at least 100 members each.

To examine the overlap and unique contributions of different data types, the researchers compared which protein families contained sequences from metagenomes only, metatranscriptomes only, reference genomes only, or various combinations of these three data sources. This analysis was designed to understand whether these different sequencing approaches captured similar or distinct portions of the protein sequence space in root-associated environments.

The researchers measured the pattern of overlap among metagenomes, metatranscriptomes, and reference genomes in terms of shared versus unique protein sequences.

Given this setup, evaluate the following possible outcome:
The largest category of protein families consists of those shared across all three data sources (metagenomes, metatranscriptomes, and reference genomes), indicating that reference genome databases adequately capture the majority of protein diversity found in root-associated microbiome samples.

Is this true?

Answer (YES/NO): NO